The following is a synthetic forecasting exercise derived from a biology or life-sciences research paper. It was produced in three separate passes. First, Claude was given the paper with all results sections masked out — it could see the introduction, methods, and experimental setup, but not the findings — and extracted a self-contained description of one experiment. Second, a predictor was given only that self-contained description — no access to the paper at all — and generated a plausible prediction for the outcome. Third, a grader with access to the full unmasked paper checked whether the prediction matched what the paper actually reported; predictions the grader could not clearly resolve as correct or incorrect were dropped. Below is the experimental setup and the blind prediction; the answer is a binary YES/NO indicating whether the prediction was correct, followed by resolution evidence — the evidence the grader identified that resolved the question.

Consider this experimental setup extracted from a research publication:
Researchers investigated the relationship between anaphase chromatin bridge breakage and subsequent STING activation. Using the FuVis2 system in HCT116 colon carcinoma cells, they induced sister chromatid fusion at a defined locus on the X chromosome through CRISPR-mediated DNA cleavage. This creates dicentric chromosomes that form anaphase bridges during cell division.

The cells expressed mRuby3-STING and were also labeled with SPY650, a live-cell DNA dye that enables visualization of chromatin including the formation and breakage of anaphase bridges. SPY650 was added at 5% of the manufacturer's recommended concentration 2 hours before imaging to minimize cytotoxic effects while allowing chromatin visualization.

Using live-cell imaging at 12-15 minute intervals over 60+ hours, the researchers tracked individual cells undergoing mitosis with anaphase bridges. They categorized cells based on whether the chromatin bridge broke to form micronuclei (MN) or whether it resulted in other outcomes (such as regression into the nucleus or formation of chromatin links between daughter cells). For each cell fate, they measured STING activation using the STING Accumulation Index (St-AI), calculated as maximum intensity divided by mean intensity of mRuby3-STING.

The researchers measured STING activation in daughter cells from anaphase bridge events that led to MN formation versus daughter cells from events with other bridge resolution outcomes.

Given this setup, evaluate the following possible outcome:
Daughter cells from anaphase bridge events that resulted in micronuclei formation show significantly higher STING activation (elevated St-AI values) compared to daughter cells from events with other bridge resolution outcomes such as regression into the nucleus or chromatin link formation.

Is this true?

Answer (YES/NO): NO